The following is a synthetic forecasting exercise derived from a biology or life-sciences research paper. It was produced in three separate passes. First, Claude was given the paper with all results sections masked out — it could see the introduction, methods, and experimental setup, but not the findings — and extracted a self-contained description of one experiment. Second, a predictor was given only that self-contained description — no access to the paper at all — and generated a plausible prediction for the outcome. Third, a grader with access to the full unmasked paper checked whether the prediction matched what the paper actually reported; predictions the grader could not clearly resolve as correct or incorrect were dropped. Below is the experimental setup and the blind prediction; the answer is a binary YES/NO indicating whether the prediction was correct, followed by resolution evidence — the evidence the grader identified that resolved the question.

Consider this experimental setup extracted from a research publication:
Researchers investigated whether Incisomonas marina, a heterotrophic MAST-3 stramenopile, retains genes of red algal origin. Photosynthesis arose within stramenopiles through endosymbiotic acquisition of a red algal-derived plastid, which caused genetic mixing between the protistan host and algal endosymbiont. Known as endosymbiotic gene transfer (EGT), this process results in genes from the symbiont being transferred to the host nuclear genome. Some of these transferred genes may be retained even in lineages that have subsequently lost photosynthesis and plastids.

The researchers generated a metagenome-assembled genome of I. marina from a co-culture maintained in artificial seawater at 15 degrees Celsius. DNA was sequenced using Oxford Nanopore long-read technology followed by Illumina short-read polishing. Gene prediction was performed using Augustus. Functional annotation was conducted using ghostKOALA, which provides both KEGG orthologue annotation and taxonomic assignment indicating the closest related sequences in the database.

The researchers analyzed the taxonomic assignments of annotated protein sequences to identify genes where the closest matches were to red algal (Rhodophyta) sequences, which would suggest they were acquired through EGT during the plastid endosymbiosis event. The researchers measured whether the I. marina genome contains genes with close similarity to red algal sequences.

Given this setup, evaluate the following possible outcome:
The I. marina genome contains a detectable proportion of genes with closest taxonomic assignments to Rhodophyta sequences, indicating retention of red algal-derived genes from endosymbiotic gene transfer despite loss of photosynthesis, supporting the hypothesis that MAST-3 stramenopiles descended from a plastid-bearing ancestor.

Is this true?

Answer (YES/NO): NO